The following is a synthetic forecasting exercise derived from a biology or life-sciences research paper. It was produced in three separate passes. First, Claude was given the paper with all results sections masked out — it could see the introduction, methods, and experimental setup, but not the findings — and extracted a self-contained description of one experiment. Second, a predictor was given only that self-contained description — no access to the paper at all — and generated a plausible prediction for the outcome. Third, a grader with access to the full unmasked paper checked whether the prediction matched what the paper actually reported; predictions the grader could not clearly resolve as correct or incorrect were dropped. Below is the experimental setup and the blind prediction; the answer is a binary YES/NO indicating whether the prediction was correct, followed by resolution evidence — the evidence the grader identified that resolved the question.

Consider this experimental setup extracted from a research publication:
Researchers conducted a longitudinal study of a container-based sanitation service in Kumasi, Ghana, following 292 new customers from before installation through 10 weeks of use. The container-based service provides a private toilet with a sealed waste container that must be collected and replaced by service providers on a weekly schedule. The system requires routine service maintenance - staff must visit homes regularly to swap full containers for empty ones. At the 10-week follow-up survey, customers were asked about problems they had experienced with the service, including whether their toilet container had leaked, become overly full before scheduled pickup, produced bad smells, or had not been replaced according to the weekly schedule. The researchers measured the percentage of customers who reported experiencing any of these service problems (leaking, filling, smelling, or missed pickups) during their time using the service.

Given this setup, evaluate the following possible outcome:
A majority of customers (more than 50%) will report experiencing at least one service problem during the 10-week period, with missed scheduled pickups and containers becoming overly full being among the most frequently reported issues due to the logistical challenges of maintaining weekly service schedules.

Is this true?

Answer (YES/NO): NO